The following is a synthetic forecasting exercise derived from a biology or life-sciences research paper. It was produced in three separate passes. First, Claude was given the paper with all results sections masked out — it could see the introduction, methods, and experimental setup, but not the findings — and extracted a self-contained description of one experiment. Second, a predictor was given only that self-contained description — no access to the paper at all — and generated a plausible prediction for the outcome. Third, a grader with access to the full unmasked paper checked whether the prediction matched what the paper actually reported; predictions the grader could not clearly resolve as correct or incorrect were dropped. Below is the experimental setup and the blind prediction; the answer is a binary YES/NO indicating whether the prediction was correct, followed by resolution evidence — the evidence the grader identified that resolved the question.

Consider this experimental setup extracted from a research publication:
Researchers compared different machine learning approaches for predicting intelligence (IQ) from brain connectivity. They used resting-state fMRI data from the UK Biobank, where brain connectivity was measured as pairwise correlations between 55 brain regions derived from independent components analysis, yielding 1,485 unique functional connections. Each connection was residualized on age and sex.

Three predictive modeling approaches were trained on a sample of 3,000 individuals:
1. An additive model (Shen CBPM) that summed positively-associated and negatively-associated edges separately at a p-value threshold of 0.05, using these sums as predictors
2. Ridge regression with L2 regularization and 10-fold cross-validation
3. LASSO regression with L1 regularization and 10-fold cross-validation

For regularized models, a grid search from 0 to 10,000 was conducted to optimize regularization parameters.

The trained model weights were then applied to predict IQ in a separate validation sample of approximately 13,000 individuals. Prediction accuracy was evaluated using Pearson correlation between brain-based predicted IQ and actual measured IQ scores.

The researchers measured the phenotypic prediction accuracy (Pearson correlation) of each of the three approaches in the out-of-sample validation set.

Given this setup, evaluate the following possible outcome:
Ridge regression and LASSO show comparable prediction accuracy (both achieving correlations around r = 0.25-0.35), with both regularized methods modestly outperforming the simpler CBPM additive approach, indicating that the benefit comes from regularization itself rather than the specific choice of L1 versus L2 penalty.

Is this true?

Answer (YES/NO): NO